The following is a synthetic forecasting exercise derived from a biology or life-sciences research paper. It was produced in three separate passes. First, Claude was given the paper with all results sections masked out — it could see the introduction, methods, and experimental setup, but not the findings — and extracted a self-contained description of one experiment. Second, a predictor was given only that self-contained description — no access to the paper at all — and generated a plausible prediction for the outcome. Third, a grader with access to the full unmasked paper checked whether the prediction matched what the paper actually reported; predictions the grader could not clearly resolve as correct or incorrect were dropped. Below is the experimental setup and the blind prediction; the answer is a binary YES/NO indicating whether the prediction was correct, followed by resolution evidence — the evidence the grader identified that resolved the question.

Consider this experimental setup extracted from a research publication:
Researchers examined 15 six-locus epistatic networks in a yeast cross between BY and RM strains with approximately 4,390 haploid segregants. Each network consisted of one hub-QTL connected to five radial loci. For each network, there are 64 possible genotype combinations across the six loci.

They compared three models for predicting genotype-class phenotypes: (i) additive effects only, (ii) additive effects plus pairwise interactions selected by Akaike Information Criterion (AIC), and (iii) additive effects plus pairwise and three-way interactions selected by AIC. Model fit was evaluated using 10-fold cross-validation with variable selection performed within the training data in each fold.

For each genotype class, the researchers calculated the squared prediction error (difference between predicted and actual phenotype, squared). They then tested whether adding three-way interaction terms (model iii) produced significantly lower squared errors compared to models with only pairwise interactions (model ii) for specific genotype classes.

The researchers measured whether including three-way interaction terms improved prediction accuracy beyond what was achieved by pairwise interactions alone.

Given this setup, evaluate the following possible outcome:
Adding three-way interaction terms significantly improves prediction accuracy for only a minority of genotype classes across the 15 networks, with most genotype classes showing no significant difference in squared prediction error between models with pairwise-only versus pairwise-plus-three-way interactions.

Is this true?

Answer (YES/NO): YES